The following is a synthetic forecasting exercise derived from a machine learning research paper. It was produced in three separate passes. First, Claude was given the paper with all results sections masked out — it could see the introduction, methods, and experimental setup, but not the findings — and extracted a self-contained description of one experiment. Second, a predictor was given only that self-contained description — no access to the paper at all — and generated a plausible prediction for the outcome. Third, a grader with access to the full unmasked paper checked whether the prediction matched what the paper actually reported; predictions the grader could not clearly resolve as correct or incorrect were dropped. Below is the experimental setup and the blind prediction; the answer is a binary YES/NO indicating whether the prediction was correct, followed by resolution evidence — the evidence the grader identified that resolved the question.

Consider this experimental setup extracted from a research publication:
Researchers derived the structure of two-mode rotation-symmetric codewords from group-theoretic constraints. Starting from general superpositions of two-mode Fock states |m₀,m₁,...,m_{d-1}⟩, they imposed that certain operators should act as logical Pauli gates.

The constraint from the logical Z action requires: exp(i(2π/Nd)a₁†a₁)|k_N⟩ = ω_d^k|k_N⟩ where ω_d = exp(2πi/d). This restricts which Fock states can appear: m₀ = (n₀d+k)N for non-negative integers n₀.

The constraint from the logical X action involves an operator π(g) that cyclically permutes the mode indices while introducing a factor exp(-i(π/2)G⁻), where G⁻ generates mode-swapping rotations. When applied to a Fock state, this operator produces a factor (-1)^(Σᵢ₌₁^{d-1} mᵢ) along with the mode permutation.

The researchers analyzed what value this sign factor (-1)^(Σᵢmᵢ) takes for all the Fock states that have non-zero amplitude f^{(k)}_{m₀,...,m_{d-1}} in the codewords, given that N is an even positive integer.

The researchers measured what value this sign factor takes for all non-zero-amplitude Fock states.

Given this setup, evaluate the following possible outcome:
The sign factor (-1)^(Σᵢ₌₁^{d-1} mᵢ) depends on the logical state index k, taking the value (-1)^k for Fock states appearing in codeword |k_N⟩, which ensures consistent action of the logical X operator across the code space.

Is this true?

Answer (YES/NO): NO